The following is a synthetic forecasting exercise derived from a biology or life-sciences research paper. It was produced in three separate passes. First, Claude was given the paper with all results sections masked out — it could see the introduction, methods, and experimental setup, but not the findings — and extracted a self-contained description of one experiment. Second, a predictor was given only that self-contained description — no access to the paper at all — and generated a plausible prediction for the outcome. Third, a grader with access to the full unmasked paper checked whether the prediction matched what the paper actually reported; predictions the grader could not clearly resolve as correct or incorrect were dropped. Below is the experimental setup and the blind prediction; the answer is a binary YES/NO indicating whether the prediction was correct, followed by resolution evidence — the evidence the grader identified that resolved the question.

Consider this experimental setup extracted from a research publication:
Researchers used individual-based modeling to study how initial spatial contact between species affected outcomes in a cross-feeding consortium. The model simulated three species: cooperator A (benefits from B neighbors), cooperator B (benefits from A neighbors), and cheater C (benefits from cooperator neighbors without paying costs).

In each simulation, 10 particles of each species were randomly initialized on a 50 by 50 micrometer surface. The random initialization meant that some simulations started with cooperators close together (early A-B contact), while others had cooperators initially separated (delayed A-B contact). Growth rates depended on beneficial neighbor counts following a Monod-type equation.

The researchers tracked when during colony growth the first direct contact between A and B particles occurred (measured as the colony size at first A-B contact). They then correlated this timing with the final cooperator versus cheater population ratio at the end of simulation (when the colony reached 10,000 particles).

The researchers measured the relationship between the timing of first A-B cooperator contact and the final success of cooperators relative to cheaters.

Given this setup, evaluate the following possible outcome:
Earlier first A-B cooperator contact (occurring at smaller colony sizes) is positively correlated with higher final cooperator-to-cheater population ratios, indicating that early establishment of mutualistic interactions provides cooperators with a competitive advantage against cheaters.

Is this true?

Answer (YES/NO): YES